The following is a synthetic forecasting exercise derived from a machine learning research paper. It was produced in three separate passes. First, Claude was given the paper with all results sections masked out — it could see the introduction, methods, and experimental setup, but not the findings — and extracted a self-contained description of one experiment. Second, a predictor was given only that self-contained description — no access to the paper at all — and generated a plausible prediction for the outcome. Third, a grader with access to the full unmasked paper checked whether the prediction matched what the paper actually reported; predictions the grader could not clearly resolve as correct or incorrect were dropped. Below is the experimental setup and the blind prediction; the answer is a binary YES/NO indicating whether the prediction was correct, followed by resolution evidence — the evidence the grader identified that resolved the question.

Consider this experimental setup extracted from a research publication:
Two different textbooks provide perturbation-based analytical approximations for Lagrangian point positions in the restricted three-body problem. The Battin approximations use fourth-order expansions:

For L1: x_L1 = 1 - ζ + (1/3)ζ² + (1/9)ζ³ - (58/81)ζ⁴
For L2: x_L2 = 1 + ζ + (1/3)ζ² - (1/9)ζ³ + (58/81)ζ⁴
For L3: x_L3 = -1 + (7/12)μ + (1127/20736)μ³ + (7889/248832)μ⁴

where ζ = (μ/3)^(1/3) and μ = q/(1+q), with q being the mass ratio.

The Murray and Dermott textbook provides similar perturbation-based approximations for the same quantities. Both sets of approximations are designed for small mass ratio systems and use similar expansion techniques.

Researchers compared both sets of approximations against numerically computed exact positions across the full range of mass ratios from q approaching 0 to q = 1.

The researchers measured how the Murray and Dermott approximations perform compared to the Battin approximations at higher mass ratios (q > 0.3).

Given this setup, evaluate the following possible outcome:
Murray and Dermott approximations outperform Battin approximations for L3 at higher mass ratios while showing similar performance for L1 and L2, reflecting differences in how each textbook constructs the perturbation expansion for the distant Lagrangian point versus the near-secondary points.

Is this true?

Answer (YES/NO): NO